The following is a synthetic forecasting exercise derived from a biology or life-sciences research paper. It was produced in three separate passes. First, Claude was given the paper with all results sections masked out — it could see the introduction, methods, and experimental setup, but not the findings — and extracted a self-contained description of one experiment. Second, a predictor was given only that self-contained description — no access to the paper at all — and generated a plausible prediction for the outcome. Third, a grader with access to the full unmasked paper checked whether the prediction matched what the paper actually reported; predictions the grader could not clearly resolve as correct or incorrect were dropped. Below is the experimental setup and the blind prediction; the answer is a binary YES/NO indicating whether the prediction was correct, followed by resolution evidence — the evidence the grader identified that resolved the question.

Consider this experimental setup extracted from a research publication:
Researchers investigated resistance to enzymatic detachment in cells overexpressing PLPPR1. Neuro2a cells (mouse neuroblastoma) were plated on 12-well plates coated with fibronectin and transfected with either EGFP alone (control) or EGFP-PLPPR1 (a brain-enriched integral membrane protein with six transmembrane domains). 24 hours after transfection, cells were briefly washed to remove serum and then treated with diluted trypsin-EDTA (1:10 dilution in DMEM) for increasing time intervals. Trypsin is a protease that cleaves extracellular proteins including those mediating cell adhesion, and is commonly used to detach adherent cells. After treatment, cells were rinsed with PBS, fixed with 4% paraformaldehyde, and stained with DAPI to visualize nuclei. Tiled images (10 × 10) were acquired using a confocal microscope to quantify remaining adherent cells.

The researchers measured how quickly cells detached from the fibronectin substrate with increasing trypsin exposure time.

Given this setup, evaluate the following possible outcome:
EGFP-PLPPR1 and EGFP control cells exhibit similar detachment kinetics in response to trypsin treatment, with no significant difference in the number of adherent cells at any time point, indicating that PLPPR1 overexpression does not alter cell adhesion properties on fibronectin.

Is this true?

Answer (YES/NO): NO